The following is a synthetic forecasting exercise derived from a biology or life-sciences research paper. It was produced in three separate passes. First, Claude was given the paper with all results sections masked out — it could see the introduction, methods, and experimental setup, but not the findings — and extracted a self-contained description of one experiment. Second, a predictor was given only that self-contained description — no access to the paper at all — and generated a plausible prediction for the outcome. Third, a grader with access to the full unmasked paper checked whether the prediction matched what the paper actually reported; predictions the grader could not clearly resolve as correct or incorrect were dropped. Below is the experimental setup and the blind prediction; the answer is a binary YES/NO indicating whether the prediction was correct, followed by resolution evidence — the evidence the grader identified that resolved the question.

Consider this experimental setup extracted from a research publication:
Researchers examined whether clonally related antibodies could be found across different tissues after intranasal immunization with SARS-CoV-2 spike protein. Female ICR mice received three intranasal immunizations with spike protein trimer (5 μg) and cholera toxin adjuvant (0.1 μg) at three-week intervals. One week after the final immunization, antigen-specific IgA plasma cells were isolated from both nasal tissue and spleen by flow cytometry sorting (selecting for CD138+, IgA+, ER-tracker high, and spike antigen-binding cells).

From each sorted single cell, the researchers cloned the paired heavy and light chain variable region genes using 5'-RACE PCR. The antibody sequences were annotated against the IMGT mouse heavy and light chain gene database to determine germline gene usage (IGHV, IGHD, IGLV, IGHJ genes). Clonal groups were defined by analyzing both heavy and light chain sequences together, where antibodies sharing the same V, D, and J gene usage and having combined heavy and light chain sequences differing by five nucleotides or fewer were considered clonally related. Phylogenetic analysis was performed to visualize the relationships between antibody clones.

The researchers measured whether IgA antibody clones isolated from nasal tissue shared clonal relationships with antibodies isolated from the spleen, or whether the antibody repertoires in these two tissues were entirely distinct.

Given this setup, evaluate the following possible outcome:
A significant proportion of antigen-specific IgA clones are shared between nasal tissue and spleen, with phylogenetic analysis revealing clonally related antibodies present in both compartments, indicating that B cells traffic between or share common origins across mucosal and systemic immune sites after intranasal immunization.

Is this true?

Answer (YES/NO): YES